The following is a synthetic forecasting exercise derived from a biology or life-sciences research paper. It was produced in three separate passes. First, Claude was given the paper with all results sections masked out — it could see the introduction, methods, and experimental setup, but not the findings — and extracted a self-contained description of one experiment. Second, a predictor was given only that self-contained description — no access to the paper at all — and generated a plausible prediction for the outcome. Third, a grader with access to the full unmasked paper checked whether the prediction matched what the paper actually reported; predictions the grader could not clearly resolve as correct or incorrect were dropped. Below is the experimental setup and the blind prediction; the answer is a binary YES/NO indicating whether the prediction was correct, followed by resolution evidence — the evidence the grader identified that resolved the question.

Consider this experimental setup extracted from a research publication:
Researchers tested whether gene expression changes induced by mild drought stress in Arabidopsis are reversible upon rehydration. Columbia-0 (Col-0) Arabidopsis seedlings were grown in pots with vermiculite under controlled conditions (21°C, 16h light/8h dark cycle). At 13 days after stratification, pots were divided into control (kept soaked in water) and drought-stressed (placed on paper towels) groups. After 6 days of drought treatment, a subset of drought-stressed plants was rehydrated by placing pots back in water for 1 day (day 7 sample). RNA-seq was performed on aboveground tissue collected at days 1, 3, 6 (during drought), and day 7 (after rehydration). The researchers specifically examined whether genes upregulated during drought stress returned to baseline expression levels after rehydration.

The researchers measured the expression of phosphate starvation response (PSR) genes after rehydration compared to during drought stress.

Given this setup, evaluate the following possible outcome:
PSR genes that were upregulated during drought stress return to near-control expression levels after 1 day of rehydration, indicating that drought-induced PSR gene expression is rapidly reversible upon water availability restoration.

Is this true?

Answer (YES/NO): YES